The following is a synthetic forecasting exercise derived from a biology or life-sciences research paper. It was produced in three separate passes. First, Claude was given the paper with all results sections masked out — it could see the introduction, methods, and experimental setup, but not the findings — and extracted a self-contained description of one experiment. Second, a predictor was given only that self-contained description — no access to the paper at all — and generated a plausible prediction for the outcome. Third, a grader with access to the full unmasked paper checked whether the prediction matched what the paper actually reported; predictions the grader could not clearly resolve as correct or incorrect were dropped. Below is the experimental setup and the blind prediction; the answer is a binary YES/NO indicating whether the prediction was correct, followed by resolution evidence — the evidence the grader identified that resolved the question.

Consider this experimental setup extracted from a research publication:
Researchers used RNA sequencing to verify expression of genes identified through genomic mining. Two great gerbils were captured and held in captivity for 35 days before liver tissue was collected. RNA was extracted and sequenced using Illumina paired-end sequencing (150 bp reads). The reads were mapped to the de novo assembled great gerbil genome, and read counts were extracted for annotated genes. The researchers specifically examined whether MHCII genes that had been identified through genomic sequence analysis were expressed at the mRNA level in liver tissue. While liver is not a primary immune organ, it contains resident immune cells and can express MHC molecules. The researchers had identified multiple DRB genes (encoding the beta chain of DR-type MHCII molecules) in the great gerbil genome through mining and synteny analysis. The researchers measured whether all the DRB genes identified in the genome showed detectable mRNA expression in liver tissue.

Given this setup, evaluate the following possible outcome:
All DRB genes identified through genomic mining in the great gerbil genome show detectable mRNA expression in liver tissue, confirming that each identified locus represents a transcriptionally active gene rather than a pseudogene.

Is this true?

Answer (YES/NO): NO